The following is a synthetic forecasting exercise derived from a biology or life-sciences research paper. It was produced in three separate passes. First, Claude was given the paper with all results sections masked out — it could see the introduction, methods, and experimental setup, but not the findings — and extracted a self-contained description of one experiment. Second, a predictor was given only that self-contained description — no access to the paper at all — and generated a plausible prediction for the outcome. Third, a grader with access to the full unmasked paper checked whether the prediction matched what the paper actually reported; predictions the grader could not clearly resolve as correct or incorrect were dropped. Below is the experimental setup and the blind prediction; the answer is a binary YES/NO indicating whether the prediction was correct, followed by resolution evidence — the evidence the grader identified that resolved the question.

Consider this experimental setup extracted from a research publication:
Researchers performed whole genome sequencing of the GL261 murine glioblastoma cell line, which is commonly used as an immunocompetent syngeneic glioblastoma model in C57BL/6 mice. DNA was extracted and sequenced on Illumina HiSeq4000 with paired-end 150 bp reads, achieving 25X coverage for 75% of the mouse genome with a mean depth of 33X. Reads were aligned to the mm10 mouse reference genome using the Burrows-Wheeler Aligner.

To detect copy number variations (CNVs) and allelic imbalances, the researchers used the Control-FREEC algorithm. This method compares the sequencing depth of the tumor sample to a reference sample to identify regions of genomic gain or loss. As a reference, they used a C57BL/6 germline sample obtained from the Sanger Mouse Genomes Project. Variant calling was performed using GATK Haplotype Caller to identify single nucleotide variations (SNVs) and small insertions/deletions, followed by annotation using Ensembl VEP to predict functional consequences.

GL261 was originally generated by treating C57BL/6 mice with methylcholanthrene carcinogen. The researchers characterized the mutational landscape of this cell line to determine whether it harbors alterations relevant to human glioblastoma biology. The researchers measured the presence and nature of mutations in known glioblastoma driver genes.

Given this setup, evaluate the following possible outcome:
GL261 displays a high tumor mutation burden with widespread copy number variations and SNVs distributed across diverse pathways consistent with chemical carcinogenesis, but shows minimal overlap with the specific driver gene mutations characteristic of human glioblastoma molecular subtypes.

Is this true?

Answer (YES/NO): NO